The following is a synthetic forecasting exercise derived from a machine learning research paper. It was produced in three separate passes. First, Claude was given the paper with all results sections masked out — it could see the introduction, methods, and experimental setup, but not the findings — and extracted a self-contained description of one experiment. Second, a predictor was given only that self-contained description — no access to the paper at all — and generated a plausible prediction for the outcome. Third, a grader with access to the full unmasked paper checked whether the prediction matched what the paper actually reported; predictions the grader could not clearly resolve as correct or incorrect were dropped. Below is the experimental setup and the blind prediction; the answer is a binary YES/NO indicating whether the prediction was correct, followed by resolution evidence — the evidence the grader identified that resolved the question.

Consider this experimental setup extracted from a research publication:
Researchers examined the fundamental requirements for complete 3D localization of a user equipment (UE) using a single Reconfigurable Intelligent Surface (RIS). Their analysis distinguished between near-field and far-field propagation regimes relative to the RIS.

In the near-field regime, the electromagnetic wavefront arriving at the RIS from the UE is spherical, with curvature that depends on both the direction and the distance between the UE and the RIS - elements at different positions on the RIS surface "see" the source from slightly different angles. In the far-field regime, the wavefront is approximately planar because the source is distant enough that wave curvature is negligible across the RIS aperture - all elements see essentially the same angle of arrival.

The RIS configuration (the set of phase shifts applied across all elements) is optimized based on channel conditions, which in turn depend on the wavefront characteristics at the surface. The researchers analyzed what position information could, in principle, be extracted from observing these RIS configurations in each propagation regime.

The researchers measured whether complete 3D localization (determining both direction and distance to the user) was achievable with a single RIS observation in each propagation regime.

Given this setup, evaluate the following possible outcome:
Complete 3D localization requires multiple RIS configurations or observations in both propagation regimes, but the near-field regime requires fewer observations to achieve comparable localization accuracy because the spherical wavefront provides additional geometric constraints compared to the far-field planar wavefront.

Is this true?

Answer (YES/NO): NO